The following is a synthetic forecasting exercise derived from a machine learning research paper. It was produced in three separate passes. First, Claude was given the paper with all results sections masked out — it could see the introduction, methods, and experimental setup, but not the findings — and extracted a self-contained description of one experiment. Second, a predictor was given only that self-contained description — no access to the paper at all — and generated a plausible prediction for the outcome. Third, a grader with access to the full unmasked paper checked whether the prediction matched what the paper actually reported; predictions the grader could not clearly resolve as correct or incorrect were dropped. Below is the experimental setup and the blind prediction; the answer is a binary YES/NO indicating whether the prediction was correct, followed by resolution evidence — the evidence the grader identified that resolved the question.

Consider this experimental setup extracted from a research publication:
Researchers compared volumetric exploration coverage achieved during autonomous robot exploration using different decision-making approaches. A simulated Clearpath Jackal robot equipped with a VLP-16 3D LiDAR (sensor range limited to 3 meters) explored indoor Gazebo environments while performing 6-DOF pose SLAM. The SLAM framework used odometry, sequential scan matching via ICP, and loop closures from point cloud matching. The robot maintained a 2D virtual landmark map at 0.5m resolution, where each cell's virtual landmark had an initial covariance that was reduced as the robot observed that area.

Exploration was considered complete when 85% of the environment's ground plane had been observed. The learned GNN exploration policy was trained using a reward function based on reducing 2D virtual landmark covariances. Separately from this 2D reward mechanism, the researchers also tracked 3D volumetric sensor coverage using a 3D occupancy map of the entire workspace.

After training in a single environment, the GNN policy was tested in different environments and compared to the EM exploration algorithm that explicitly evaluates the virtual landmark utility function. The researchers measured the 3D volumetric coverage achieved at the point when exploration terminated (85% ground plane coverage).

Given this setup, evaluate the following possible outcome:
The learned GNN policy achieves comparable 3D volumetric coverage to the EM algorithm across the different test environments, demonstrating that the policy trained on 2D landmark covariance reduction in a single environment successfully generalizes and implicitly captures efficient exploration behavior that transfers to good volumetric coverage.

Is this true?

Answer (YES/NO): YES